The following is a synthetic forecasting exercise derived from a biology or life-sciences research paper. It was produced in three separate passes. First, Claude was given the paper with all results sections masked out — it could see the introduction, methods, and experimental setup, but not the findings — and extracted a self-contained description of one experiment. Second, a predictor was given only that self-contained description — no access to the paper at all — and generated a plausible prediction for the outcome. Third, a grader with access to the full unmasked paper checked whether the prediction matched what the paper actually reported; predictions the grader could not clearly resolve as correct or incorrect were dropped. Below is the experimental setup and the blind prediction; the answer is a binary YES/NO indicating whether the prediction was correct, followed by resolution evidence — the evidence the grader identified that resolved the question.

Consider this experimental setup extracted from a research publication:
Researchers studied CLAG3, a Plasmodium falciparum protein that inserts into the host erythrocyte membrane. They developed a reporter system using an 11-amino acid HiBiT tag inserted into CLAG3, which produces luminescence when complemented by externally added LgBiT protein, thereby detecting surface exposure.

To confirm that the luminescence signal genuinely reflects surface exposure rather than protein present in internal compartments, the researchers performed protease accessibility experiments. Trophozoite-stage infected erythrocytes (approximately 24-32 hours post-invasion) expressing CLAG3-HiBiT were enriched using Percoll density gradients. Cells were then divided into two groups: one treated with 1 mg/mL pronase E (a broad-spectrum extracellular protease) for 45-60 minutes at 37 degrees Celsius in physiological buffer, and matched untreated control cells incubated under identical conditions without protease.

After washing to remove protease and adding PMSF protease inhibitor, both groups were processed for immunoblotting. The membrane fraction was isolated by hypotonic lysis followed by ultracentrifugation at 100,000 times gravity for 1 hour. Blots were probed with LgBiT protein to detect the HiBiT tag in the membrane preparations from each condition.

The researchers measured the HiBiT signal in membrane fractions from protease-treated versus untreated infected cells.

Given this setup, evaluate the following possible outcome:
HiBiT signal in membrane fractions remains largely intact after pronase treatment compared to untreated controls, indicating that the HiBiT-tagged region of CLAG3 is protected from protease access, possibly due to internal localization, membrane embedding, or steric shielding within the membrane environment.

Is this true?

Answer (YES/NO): NO